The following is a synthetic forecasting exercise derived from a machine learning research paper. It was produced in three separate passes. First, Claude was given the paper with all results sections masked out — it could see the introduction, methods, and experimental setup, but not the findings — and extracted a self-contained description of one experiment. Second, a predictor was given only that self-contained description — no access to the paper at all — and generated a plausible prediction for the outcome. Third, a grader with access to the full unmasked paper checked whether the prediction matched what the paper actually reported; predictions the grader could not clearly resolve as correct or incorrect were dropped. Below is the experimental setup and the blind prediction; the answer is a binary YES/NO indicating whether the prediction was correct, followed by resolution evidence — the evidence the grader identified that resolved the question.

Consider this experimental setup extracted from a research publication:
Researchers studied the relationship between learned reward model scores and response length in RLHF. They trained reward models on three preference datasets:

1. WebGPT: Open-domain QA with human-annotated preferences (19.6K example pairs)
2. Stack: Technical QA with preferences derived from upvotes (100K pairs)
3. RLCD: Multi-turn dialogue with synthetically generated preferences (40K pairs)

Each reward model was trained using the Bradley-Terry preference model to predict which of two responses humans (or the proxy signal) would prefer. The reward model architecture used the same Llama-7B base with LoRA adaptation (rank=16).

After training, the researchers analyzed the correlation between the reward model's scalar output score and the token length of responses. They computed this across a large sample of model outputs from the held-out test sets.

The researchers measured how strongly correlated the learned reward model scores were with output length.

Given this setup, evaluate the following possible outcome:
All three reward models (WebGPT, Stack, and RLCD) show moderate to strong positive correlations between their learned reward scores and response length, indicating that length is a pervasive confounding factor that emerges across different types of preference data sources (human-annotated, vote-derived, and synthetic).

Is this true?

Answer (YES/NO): YES